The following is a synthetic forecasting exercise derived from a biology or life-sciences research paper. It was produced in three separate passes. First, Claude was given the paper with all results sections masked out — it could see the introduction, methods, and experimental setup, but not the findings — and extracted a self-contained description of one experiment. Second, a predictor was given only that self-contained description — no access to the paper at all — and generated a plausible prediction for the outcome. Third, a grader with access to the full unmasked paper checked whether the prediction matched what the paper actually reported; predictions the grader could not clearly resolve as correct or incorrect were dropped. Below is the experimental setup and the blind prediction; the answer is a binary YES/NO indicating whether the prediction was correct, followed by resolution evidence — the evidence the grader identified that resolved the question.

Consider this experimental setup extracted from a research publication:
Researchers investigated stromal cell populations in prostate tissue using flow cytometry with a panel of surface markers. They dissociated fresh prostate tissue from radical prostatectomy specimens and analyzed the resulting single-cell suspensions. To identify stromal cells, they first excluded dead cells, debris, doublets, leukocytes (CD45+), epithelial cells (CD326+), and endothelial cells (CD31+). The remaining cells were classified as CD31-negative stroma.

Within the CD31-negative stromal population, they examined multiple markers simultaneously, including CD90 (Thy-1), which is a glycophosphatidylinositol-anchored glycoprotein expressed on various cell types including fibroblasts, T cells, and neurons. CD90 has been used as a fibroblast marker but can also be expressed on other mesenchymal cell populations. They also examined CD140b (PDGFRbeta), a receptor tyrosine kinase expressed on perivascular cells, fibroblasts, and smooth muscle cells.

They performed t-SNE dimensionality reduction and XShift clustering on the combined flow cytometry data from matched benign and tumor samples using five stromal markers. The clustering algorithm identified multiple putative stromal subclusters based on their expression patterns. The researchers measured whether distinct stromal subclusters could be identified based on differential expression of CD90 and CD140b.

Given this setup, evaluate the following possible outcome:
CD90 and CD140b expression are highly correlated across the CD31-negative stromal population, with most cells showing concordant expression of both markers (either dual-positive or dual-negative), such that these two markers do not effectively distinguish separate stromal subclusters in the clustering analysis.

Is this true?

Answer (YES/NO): NO